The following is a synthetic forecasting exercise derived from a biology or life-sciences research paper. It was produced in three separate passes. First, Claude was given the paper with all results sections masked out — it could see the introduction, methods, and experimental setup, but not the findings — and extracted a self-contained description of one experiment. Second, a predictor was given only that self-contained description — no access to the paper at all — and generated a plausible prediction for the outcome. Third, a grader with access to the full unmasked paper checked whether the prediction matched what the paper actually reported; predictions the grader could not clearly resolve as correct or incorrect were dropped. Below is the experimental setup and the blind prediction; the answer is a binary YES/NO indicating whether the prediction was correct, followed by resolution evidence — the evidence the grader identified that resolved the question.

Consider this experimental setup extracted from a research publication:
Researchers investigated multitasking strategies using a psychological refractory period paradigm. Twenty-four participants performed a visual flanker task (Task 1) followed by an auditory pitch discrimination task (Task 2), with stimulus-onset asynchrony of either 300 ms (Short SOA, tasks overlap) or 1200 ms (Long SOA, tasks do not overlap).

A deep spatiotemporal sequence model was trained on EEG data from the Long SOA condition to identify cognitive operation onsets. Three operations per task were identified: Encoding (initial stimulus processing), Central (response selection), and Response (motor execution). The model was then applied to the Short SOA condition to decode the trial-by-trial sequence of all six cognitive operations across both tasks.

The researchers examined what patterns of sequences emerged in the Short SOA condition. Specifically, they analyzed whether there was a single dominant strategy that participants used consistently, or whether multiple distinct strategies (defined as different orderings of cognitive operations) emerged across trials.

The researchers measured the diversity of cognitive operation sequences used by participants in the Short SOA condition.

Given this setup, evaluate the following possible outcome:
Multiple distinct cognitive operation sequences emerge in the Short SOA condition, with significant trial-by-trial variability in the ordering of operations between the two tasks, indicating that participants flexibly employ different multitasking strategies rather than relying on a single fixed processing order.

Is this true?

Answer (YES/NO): YES